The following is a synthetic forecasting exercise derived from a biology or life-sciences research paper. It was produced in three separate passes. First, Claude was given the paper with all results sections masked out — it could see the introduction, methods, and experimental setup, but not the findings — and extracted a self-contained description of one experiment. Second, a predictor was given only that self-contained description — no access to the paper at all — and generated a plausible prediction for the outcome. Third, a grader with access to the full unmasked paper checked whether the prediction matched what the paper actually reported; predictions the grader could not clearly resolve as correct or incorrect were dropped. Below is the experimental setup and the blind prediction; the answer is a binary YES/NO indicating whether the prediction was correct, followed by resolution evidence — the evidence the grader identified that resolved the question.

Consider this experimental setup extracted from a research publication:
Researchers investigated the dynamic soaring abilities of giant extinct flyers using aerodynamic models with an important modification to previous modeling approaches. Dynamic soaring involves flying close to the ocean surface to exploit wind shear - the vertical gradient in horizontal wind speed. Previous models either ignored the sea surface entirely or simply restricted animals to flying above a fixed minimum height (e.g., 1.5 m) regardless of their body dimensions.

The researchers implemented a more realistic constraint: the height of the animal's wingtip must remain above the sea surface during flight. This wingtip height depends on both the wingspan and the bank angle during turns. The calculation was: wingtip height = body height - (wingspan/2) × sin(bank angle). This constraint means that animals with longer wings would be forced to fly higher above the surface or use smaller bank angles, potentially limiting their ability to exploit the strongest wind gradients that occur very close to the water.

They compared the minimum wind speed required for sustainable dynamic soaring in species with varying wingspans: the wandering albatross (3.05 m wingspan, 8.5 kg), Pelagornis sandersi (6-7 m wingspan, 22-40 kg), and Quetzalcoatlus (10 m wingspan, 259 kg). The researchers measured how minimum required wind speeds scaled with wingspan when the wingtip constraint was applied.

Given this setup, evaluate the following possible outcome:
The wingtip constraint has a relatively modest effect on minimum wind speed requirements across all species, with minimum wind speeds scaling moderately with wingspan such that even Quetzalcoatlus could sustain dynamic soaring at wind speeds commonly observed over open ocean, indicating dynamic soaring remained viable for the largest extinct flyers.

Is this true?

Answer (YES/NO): NO